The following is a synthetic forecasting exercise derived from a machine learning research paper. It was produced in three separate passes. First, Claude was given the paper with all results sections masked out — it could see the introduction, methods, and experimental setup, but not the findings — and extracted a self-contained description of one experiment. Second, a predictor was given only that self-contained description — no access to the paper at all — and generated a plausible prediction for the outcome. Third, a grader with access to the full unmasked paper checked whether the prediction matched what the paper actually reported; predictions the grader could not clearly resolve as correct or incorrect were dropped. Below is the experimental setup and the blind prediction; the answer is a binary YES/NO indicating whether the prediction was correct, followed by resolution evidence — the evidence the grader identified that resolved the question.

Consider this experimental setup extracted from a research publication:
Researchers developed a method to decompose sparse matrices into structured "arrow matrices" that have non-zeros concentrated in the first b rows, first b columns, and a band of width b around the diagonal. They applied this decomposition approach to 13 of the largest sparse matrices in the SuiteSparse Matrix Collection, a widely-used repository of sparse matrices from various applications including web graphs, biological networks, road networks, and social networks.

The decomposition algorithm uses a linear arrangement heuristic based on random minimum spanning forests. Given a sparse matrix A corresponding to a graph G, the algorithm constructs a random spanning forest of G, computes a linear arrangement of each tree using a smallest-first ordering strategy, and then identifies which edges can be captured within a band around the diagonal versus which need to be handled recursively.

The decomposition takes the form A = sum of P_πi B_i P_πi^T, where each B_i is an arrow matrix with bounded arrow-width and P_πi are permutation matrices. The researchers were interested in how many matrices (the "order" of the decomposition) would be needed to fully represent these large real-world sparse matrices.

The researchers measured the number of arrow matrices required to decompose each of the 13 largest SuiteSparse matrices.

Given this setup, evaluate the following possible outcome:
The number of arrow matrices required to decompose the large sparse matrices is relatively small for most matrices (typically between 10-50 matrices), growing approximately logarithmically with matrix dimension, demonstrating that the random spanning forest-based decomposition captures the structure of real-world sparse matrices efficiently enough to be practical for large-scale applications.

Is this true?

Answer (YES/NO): NO